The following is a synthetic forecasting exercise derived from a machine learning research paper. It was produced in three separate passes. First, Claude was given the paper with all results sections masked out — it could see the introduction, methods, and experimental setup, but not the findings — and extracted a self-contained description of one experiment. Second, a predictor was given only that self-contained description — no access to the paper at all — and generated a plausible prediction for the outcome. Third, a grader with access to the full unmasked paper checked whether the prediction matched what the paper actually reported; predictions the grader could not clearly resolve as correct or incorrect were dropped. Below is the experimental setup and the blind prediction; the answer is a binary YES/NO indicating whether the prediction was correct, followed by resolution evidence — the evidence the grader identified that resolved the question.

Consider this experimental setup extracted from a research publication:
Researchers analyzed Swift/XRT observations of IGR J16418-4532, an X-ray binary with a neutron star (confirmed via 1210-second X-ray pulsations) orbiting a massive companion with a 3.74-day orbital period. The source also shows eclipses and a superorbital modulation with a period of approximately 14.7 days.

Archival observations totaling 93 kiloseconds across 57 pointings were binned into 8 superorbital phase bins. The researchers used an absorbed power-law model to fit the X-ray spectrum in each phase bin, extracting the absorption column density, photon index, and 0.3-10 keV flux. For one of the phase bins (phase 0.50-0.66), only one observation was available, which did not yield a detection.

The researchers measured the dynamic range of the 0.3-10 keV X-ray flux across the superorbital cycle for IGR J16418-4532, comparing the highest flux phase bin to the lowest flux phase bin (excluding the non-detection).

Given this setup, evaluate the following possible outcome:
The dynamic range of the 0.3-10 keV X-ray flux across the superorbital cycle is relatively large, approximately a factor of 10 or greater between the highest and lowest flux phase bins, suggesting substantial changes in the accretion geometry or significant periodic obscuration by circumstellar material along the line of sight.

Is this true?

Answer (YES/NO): YES